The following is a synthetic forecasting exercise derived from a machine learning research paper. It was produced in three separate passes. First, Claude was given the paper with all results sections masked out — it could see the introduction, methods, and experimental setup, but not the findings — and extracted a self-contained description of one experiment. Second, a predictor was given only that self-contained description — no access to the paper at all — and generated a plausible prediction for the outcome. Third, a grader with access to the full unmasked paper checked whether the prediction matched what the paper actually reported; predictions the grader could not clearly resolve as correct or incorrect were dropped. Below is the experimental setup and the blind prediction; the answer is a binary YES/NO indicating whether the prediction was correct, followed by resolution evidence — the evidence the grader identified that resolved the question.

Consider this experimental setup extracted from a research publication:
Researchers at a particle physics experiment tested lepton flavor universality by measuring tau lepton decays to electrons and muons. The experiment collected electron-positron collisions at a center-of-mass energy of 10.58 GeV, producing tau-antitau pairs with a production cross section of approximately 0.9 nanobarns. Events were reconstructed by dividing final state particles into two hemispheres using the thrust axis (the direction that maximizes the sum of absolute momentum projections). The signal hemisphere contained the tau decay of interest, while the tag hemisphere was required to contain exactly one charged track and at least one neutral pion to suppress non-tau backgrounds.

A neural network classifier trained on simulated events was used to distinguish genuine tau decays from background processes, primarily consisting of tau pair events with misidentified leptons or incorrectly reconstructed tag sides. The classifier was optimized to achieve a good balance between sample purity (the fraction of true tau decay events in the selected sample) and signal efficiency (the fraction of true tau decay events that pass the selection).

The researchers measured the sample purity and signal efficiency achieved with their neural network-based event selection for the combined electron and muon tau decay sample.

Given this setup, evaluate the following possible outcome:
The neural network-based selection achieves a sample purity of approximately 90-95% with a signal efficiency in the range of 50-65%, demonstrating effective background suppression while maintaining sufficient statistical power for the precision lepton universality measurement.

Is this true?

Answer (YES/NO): NO